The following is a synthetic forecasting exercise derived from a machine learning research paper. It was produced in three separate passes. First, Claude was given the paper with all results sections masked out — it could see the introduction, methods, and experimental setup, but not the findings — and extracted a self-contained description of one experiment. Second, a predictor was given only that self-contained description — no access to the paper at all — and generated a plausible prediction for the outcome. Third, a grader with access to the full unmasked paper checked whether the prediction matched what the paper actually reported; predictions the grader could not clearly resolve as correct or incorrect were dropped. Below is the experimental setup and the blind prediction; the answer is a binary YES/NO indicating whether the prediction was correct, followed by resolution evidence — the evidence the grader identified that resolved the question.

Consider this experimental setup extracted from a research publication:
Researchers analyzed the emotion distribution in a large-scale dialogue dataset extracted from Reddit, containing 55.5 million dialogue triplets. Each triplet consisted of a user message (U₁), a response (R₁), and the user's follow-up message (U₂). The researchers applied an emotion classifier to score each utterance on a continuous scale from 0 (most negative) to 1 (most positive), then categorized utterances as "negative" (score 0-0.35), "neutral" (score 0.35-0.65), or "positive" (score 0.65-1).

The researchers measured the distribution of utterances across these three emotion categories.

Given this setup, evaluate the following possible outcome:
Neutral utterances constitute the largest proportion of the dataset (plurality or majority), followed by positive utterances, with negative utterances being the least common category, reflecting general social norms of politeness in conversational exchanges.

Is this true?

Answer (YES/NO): NO